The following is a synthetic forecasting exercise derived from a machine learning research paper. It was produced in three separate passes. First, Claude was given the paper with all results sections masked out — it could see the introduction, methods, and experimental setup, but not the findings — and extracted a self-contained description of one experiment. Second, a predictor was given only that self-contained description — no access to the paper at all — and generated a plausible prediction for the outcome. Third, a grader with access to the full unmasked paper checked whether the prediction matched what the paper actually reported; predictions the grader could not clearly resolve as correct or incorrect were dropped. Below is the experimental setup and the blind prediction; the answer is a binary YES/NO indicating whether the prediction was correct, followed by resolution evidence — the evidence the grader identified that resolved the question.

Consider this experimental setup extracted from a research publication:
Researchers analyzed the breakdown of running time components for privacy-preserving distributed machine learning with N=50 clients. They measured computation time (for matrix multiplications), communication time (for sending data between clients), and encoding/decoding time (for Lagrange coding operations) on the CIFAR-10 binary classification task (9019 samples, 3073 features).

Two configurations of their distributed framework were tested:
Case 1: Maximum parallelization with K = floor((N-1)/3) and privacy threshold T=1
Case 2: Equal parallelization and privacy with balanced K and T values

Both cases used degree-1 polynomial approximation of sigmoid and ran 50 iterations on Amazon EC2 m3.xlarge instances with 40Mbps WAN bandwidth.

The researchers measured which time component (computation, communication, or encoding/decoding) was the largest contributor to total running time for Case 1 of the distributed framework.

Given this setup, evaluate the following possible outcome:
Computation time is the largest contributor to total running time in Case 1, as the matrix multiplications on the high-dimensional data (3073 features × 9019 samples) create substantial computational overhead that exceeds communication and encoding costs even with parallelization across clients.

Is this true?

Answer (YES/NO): NO